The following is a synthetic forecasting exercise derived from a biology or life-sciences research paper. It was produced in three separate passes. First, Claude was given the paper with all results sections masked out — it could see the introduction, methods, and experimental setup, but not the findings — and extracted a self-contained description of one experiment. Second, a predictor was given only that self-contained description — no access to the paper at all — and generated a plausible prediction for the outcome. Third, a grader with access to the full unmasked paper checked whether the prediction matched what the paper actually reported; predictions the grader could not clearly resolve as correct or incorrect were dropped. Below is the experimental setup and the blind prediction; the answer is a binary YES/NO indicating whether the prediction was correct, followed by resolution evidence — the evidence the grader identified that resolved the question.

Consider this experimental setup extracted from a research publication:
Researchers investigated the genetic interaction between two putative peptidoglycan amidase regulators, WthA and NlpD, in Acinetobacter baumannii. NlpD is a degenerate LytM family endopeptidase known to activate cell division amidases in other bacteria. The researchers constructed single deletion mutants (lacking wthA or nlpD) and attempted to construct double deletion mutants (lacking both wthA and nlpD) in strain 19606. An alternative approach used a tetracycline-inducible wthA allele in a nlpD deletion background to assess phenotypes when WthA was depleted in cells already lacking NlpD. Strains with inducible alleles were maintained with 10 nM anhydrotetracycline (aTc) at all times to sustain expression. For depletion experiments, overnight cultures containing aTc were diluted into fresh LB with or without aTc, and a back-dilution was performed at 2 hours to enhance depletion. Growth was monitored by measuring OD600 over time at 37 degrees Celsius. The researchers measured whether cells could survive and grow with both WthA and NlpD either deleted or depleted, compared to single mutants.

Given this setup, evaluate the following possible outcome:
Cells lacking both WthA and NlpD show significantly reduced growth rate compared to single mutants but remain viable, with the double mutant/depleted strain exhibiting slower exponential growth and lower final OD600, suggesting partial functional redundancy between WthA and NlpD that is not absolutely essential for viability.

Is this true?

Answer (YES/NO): NO